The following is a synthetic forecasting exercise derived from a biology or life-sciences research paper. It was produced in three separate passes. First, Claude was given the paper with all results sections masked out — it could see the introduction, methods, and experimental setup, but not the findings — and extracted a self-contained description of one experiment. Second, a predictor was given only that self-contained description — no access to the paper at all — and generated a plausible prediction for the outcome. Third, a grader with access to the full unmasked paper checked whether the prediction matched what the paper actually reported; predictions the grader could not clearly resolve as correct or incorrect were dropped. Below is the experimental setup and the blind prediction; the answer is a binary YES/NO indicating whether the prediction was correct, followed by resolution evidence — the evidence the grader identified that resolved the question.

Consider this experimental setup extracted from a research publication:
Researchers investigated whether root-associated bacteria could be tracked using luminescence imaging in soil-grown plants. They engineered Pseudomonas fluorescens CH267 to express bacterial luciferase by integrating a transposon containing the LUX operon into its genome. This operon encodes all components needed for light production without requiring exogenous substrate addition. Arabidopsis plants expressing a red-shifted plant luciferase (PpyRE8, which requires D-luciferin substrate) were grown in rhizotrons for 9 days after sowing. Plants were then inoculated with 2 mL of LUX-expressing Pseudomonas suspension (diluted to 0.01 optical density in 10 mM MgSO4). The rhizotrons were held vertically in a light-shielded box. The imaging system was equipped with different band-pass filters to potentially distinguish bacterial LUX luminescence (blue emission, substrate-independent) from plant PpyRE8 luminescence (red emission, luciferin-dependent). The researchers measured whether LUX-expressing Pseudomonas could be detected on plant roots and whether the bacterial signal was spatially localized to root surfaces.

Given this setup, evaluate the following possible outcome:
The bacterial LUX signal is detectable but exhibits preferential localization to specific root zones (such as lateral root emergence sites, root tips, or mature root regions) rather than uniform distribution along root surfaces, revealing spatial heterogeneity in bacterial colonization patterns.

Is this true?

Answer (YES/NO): NO